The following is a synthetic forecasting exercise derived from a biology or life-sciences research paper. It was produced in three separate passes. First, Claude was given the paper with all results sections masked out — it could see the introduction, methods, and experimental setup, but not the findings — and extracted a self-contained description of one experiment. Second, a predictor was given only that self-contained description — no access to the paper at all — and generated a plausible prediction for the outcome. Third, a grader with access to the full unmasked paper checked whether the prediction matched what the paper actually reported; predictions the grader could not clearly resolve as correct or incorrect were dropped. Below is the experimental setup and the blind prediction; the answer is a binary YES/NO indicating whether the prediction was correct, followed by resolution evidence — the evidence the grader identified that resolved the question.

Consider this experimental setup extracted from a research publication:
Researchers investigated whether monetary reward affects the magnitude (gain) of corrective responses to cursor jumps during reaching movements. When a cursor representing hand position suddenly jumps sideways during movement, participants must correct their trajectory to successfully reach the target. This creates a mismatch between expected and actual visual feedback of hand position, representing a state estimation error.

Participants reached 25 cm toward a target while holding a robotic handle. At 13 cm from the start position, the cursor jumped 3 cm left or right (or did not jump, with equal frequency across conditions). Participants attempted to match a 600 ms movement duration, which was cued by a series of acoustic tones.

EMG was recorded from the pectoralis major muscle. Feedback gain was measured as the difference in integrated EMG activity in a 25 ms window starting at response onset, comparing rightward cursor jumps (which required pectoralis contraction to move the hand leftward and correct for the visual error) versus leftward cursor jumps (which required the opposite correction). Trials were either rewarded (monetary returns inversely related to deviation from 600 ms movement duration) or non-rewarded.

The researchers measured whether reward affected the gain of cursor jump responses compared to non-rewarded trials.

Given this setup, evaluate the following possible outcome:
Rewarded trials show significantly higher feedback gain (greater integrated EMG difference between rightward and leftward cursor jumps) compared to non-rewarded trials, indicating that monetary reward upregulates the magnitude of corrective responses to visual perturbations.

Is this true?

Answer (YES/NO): NO